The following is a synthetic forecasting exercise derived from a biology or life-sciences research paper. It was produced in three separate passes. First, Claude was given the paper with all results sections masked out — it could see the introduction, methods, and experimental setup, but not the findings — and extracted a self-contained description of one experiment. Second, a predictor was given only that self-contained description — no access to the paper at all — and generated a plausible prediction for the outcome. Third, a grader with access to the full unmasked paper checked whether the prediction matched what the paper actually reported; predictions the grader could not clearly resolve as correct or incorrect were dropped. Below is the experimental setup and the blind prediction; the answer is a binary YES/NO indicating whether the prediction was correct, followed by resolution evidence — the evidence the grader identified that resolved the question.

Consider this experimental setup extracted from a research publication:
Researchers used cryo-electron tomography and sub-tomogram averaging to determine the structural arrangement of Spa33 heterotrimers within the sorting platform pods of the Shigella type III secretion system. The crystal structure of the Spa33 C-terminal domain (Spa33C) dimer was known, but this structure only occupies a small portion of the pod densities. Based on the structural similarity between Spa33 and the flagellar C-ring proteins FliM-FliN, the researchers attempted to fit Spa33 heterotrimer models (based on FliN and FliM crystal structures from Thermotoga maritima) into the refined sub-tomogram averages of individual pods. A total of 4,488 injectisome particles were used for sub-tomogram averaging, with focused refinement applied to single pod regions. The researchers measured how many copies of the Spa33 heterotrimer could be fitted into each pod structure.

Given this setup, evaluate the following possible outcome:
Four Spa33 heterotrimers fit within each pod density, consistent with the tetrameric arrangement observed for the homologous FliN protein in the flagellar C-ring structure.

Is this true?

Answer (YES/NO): NO